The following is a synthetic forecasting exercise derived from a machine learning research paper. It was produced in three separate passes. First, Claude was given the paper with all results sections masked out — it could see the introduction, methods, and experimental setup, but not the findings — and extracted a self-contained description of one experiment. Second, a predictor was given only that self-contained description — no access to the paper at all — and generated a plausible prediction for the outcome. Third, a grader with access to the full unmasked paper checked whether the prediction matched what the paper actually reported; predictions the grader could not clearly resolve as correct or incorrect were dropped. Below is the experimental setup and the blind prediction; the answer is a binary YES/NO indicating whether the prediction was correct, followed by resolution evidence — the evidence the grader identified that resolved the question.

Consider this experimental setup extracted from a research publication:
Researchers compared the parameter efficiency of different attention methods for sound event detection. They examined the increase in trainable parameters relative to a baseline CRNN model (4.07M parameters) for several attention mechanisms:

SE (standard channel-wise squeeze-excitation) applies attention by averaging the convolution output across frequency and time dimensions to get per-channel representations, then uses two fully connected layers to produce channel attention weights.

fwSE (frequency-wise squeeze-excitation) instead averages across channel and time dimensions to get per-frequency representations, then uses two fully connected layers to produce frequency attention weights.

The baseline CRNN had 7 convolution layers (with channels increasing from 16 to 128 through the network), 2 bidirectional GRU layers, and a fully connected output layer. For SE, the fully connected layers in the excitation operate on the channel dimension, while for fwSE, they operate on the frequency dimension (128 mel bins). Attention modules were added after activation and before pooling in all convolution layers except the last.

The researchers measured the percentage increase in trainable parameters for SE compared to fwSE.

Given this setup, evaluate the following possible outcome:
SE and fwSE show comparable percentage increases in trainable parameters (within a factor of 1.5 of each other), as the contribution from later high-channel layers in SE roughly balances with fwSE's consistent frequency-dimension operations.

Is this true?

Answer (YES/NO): NO